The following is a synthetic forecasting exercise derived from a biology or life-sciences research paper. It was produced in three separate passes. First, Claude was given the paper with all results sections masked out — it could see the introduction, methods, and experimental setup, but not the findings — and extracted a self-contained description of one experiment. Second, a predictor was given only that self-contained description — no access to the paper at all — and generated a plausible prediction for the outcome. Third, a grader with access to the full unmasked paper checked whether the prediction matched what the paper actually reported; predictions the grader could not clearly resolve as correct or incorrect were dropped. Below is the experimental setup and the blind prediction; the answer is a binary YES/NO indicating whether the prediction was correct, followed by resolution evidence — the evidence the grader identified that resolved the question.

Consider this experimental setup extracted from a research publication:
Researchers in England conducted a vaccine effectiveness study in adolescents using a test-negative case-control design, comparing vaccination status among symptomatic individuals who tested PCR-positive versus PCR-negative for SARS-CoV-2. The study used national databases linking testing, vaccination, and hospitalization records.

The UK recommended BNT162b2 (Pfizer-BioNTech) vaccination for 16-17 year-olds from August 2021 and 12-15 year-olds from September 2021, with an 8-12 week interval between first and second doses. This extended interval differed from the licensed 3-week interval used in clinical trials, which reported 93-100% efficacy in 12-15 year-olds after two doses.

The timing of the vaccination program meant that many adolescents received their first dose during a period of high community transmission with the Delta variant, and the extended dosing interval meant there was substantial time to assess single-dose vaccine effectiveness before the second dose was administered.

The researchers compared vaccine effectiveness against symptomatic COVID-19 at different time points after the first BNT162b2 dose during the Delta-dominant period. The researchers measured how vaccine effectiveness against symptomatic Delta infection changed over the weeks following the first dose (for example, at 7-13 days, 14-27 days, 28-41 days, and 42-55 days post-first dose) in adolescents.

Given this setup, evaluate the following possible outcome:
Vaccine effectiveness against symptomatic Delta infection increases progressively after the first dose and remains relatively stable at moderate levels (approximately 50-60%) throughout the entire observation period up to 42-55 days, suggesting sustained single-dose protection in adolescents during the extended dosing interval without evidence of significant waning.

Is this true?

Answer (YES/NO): NO